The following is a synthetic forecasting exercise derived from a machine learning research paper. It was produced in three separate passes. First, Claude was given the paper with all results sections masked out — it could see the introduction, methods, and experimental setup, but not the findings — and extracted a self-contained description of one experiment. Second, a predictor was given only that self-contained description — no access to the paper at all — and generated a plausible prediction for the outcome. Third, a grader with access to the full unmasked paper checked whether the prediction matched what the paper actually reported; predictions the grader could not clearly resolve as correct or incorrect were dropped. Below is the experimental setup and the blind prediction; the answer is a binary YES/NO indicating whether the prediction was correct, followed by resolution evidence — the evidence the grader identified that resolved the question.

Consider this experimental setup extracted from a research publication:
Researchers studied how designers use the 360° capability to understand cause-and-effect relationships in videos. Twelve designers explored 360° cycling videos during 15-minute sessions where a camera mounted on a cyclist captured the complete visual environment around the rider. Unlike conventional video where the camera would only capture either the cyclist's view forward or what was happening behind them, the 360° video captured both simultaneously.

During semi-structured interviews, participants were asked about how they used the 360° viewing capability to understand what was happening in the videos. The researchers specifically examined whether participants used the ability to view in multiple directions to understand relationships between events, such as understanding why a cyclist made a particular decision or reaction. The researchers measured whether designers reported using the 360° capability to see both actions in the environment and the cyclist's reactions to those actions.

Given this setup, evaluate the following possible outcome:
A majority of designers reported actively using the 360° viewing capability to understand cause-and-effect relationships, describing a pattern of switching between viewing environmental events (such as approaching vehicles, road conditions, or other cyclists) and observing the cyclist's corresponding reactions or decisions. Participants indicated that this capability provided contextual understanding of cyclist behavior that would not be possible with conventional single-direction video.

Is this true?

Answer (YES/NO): NO